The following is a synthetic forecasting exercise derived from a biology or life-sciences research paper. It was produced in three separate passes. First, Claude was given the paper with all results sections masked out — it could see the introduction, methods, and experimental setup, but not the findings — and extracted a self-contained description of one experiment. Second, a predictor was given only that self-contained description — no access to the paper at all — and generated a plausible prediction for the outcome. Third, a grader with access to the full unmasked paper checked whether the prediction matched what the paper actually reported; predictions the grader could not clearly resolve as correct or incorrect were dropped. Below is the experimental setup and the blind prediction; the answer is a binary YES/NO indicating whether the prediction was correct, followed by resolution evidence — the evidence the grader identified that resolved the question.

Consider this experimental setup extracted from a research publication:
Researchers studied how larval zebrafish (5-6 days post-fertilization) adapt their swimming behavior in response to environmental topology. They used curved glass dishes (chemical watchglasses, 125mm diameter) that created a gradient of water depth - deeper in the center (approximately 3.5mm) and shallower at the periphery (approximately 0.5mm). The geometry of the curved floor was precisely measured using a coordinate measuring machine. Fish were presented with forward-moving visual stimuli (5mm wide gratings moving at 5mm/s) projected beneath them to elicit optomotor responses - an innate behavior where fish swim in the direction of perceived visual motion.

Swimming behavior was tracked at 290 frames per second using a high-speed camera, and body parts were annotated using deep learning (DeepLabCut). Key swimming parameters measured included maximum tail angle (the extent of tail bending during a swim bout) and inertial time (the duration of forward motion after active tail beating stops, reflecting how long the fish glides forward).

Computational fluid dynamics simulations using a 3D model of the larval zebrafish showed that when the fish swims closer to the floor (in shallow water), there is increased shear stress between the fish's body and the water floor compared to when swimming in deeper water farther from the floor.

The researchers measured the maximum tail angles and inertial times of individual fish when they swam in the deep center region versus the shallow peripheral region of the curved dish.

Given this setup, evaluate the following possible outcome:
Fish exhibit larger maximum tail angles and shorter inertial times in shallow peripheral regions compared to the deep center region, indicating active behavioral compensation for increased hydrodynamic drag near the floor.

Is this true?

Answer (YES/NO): YES